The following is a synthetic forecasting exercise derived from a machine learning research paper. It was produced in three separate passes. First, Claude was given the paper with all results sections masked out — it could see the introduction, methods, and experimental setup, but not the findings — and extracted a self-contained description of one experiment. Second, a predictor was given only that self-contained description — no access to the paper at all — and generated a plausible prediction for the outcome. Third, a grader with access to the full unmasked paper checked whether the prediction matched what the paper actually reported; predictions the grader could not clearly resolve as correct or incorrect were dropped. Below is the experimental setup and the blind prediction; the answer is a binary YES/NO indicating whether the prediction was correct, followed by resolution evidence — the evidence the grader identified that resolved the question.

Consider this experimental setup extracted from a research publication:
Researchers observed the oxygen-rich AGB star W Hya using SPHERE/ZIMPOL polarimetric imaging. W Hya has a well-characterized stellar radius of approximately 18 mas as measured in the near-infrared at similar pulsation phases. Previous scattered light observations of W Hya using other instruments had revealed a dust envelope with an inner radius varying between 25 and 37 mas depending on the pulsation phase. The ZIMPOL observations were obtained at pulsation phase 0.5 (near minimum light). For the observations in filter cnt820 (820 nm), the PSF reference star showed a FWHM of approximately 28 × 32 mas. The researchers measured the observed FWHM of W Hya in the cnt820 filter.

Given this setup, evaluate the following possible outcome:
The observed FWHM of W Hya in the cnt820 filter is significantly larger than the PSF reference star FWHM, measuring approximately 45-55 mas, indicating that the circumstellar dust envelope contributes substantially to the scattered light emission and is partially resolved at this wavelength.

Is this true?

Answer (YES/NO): NO